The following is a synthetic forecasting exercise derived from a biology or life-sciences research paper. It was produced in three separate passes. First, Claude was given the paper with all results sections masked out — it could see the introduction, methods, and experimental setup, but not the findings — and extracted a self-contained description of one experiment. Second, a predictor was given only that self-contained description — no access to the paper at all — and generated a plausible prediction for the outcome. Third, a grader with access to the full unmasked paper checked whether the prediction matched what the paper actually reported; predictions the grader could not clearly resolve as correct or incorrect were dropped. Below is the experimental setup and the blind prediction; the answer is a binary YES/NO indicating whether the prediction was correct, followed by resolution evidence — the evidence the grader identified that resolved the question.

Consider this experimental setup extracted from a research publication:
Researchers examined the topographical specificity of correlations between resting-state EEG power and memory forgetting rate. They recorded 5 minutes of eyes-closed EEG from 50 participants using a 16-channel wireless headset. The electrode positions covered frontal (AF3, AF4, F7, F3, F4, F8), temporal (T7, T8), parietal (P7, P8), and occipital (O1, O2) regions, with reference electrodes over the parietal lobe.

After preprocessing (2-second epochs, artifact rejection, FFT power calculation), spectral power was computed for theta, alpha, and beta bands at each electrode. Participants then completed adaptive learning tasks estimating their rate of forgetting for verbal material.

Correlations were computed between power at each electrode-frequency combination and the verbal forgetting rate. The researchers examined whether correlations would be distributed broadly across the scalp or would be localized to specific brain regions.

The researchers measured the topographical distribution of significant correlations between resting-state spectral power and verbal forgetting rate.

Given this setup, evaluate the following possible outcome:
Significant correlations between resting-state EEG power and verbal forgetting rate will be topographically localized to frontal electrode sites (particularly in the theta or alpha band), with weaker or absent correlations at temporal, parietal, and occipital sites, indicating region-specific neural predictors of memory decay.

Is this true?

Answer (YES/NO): NO